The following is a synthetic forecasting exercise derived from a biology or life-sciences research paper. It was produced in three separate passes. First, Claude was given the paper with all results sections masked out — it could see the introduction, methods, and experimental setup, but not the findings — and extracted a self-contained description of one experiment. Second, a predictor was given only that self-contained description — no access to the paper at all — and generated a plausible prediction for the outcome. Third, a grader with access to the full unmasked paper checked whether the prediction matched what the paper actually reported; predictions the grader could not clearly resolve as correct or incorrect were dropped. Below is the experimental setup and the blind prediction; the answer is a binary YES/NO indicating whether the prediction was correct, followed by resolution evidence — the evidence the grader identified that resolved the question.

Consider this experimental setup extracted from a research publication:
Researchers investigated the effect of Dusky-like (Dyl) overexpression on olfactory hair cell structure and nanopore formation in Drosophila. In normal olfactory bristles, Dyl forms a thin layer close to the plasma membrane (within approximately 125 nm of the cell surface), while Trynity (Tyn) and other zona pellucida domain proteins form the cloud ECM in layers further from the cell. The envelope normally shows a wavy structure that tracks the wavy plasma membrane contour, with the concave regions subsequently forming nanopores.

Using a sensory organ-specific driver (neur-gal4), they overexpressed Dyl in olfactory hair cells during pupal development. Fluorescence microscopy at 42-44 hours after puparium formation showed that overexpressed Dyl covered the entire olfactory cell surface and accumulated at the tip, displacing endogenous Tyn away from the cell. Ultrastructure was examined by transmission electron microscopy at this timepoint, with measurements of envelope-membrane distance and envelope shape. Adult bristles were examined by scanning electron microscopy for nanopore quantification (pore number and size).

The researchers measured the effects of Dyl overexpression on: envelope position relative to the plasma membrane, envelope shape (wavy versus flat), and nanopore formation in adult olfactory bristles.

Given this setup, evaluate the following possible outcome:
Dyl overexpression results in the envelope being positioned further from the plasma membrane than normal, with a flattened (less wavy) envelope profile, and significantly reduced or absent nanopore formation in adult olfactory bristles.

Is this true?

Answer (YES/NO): YES